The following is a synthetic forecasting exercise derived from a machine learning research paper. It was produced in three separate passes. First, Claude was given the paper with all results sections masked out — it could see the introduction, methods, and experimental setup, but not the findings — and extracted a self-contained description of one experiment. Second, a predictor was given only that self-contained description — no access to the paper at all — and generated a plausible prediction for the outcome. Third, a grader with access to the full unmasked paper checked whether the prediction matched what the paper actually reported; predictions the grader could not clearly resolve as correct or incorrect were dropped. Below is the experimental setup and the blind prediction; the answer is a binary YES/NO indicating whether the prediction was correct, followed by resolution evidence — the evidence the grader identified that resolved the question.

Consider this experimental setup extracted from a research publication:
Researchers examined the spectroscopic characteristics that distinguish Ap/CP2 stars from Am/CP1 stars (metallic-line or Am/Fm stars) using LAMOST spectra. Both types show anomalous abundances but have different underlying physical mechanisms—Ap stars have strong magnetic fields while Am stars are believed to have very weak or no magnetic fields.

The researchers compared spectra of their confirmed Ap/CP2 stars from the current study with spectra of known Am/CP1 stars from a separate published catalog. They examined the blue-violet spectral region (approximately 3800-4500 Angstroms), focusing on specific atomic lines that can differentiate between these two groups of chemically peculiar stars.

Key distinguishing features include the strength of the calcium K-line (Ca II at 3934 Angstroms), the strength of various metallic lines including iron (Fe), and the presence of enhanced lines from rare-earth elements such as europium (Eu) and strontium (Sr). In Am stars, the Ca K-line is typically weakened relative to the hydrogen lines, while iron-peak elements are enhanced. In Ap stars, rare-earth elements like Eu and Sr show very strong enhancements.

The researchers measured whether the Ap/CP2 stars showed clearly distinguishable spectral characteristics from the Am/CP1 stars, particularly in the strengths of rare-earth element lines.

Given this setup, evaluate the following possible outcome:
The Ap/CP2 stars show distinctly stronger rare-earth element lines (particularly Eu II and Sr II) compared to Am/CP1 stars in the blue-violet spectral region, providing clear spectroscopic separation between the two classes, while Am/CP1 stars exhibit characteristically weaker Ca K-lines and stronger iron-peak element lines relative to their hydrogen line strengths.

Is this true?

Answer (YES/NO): NO